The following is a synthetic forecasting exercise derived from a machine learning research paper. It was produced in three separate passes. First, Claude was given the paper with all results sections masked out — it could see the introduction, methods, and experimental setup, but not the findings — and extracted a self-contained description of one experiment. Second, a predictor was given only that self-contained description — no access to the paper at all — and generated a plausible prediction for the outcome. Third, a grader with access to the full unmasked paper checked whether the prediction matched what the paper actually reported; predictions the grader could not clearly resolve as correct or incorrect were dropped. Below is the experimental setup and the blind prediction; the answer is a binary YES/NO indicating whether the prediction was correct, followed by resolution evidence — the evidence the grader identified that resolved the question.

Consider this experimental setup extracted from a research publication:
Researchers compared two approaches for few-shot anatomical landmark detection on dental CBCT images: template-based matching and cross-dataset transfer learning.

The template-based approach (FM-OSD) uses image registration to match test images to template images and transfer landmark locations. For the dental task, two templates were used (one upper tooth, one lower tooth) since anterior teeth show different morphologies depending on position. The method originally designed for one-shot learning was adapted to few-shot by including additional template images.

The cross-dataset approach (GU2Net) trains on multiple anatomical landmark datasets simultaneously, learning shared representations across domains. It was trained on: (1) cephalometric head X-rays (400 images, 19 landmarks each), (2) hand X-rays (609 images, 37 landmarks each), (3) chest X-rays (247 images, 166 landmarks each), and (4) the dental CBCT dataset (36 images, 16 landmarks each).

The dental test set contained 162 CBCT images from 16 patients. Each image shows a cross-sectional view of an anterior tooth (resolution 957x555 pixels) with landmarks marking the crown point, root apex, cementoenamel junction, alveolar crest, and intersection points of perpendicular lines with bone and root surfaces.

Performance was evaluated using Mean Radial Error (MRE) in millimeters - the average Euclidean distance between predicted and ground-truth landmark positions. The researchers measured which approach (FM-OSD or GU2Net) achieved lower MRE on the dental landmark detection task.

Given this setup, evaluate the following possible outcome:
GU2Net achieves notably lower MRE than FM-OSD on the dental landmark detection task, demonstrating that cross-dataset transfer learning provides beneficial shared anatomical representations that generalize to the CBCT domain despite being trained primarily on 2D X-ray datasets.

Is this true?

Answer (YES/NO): NO